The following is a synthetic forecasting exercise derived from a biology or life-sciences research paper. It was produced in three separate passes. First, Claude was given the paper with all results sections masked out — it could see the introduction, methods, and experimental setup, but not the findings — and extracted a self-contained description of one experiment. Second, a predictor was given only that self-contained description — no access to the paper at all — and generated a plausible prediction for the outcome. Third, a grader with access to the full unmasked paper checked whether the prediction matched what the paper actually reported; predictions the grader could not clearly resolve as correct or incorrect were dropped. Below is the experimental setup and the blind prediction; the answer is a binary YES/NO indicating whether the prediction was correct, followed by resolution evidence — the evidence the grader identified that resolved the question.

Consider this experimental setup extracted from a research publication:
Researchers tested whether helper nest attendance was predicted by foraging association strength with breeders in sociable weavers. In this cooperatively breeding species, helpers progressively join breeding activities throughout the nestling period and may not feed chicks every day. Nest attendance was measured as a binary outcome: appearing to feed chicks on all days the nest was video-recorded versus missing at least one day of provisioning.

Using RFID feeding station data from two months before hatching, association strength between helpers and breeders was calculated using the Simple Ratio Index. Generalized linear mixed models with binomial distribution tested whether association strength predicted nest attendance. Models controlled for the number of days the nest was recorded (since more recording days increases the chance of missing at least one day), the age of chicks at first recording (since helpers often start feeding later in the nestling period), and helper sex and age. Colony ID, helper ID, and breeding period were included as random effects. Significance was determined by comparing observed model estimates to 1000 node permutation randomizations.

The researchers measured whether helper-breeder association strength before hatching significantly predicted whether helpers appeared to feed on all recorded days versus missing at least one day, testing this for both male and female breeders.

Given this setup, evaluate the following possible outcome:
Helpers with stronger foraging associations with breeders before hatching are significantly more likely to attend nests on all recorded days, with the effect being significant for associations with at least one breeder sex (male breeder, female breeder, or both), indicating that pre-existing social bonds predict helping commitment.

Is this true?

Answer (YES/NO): NO